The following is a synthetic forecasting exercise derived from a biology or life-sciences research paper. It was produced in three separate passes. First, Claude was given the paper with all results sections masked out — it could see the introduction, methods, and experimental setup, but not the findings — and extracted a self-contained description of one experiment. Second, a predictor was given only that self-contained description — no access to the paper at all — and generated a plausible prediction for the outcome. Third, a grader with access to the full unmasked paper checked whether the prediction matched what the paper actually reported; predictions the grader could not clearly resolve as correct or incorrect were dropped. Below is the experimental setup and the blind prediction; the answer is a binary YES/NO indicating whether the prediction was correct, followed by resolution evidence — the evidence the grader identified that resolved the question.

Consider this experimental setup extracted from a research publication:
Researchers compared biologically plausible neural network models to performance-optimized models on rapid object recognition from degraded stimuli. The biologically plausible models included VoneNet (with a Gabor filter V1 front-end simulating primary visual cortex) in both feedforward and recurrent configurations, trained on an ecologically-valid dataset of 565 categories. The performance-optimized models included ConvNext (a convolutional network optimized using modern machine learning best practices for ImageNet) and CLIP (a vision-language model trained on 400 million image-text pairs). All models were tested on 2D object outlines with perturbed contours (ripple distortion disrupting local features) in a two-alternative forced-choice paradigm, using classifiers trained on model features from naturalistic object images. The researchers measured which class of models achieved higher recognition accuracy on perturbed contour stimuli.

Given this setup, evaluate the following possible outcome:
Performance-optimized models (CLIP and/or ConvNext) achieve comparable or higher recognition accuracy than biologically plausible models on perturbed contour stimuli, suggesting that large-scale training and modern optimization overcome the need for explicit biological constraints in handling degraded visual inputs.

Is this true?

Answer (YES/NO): YES